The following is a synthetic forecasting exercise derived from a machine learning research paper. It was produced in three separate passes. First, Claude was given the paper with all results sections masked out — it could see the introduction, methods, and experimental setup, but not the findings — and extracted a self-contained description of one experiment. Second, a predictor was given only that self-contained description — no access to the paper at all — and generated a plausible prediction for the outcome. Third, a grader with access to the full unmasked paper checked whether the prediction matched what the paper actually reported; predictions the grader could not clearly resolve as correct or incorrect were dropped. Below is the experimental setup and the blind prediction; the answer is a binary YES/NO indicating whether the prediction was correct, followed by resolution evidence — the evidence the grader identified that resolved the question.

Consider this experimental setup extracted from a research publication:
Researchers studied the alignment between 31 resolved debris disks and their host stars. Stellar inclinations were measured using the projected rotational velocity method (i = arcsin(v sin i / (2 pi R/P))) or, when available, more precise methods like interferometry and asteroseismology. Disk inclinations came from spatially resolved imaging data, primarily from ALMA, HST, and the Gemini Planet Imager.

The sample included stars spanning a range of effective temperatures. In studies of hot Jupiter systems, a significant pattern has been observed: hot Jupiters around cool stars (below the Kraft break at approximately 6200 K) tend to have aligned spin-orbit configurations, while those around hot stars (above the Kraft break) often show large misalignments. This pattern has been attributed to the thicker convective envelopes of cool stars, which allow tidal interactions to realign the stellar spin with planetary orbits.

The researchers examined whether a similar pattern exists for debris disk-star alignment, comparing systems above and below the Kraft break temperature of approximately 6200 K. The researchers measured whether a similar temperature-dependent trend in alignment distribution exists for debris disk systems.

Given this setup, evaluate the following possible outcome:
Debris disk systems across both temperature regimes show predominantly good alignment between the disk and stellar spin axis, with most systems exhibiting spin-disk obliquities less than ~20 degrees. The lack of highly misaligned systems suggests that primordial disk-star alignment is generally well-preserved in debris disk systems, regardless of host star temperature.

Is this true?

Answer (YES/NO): NO